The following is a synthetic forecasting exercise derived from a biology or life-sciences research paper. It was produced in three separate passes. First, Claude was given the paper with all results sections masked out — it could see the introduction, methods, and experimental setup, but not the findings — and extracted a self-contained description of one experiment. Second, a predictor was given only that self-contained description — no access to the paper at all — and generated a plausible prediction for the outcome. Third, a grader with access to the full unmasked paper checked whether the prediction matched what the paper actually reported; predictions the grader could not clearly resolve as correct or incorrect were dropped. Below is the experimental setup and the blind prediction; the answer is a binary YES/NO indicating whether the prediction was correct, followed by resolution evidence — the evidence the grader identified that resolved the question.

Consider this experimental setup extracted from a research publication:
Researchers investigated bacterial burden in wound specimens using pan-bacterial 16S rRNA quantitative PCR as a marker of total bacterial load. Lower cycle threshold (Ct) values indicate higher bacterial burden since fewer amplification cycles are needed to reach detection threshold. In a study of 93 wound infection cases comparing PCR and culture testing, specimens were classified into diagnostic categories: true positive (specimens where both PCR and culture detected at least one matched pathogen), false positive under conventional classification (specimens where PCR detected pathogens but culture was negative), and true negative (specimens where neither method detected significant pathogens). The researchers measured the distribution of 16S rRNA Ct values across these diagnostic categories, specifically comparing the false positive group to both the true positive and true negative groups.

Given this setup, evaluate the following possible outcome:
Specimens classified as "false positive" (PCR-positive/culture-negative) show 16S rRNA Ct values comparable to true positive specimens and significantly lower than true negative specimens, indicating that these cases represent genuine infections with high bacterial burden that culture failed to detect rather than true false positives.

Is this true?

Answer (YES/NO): YES